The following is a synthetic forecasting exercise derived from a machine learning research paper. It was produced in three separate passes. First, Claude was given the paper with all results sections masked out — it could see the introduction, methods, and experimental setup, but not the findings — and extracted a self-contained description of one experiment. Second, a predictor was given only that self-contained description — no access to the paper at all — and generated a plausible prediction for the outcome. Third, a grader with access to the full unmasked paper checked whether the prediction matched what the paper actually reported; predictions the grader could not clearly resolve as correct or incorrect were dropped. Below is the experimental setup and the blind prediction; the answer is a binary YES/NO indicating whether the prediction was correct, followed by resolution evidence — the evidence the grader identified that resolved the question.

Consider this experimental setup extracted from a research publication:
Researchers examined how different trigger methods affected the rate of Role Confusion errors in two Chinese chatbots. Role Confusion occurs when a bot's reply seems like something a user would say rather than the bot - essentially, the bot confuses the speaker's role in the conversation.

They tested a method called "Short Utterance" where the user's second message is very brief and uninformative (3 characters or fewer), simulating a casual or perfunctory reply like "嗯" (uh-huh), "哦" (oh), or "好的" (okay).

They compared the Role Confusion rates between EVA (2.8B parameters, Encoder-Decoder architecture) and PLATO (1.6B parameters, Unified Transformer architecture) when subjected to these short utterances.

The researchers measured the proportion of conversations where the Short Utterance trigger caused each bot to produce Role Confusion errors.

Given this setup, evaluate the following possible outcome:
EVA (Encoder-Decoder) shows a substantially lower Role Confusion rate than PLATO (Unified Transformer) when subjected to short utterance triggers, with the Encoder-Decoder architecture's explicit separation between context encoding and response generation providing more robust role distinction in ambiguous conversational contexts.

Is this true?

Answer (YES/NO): YES